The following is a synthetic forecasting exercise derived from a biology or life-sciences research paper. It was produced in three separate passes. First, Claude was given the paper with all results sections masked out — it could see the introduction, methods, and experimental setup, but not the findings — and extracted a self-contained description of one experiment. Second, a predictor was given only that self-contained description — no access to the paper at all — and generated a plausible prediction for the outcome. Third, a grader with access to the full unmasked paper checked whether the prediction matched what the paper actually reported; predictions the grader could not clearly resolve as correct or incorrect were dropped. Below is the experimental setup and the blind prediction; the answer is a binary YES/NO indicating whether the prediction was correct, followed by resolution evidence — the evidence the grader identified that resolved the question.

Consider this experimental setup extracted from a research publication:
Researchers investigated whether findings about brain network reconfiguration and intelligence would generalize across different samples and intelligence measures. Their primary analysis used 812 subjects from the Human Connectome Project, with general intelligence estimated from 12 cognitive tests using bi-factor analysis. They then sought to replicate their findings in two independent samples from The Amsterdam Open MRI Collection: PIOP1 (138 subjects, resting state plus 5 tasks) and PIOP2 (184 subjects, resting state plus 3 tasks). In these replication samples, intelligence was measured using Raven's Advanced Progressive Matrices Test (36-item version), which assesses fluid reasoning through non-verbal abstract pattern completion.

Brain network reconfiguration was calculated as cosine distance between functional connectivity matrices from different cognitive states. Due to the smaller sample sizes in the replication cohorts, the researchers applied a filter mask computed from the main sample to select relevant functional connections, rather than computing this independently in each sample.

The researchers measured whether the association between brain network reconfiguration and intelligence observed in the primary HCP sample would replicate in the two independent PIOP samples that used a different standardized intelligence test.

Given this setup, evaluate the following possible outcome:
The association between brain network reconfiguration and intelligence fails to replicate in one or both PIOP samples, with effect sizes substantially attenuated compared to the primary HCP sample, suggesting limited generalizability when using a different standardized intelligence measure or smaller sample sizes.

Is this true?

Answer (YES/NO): NO